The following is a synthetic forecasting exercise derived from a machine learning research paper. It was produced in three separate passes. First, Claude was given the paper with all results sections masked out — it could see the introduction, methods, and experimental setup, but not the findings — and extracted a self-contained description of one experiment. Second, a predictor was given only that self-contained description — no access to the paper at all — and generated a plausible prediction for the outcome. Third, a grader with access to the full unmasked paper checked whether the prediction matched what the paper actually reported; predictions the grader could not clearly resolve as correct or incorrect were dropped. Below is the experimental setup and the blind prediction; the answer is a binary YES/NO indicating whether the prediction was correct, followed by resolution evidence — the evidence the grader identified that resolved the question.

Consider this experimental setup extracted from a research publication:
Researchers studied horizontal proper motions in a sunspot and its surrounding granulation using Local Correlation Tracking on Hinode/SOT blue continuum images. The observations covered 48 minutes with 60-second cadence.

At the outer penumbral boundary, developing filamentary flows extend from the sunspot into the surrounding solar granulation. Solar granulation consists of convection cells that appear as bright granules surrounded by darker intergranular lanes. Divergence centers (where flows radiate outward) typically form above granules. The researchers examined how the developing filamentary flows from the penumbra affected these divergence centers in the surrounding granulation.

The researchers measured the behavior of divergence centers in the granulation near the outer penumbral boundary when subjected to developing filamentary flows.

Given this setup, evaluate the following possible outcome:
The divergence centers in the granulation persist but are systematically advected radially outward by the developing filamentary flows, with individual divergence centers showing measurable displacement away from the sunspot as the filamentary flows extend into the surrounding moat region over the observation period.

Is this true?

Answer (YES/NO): YES